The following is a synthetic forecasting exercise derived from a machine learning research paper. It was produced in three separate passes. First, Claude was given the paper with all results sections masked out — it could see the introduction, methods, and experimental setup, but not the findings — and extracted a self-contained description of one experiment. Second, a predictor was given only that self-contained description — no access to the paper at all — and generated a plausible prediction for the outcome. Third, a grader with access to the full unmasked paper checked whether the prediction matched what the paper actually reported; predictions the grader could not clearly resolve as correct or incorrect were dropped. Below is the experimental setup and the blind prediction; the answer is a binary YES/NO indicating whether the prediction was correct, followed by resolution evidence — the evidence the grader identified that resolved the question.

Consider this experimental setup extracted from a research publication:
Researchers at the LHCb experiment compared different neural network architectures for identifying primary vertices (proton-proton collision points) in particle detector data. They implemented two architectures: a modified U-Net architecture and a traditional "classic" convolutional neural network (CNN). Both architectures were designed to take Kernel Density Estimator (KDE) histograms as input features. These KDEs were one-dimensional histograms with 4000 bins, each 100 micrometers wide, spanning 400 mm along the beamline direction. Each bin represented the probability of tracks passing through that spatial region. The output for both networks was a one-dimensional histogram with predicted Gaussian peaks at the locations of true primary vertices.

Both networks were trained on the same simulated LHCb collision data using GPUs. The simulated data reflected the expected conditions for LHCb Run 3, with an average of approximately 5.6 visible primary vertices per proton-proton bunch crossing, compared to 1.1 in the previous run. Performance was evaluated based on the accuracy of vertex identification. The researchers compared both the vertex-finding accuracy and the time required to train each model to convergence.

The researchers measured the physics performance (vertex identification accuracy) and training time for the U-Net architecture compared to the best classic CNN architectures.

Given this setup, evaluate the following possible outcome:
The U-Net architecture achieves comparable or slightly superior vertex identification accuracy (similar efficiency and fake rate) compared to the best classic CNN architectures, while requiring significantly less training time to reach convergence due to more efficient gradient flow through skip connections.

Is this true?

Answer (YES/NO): YES